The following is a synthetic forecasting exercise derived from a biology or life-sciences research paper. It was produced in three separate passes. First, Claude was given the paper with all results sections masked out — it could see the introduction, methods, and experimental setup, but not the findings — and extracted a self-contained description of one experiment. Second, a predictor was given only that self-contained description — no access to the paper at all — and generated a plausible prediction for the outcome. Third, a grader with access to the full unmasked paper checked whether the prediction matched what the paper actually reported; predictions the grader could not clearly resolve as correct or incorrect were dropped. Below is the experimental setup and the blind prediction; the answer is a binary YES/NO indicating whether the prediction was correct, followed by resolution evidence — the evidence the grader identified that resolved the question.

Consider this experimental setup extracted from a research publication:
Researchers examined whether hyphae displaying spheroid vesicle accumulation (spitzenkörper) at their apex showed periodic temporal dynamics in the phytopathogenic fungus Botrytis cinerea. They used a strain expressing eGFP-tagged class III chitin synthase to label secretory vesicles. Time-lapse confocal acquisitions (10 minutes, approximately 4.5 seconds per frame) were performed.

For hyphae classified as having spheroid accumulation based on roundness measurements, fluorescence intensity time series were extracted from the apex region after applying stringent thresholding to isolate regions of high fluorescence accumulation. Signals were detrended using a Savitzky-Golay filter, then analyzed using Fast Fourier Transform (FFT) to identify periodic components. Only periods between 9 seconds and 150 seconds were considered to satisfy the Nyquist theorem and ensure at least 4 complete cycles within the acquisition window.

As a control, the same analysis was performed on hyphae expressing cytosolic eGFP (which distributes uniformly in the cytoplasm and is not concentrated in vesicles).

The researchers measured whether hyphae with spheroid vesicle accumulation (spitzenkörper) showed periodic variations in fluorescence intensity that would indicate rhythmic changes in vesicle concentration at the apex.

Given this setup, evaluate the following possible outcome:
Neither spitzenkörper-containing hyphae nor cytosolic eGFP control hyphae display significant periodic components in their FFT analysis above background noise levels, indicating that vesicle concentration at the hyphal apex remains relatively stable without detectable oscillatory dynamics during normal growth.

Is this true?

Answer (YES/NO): NO